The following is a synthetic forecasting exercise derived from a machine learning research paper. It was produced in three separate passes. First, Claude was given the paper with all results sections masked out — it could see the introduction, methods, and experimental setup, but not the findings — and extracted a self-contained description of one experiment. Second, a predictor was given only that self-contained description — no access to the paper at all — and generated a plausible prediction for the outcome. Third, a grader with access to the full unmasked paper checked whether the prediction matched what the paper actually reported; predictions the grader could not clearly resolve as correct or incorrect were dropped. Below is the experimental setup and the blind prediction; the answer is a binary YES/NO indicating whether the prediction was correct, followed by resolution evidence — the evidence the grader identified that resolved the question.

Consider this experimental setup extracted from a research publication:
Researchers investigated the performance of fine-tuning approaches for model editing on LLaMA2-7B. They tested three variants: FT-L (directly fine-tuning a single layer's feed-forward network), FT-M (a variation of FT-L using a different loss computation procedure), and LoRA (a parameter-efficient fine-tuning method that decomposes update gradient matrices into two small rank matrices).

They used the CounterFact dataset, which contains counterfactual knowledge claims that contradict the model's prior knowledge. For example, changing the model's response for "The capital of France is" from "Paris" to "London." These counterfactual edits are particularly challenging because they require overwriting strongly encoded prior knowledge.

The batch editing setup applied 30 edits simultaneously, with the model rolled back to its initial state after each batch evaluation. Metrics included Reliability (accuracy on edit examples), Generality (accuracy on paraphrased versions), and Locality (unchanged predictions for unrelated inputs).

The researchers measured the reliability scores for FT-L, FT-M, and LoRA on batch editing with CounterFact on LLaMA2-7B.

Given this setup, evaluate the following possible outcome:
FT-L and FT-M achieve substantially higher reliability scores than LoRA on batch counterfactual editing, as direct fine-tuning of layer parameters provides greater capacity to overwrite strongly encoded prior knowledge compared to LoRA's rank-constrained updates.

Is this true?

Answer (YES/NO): NO